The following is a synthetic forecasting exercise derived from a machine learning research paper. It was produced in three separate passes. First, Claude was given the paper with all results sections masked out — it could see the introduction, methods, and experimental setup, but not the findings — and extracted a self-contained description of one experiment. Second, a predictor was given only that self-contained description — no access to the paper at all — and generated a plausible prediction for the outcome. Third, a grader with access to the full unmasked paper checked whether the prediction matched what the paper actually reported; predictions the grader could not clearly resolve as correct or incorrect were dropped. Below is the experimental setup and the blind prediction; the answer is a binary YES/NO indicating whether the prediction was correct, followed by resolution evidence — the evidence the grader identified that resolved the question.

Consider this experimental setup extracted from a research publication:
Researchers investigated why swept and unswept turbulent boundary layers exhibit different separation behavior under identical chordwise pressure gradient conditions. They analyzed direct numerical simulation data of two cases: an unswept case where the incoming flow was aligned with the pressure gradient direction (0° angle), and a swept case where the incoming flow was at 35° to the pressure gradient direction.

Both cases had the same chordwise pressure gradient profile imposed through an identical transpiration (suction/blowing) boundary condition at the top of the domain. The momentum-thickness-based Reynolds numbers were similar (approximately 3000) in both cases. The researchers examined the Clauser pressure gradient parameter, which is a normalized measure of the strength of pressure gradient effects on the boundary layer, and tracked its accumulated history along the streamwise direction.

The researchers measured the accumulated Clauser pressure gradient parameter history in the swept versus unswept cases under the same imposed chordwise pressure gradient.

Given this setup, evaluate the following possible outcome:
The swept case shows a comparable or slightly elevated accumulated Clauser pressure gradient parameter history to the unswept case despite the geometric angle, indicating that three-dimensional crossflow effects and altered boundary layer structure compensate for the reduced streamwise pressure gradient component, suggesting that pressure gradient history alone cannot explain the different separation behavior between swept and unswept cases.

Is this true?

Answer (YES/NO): NO